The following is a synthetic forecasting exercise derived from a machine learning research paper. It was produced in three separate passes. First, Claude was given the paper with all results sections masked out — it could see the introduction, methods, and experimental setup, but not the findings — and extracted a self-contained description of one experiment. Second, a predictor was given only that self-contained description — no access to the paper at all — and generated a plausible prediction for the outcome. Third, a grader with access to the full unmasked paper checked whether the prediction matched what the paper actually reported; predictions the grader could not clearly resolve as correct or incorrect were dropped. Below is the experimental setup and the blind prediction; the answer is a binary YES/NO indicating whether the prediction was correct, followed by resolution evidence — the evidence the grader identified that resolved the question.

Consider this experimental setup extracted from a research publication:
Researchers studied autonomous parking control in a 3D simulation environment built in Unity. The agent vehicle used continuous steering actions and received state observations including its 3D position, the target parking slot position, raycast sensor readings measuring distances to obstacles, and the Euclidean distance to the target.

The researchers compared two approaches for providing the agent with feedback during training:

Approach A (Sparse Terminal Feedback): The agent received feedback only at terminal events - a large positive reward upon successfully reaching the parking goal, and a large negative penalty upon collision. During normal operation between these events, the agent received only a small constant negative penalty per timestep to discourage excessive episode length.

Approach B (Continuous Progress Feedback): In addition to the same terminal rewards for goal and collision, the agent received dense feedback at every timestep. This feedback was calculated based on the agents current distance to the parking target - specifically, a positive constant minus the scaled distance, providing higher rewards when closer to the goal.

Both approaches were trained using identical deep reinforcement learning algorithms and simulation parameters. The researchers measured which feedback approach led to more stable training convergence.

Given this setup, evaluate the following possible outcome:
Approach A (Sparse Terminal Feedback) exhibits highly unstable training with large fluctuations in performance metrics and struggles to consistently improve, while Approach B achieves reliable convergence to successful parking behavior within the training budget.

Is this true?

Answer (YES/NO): NO